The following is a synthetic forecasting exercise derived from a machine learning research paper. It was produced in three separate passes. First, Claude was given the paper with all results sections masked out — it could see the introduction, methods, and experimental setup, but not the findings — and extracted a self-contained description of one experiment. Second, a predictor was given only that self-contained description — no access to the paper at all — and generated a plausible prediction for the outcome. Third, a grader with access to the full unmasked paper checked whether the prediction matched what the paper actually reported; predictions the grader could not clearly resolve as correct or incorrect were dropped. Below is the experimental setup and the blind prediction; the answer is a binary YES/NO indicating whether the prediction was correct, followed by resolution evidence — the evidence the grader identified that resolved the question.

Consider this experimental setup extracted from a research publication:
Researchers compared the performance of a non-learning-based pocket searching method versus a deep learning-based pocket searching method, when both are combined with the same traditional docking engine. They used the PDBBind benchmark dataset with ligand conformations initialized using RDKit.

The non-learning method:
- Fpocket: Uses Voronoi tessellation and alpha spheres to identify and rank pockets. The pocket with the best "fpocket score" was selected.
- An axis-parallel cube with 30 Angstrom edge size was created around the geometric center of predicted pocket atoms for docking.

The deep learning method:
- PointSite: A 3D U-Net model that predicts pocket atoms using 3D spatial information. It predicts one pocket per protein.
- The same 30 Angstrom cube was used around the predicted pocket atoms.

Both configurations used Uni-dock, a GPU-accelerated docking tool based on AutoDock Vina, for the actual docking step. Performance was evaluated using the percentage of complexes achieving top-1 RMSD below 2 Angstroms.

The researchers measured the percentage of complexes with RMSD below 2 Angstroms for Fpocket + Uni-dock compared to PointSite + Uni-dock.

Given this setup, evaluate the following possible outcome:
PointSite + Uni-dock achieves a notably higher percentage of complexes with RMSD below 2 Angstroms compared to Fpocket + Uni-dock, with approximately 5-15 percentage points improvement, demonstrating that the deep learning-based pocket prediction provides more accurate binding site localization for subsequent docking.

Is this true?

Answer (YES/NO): YES